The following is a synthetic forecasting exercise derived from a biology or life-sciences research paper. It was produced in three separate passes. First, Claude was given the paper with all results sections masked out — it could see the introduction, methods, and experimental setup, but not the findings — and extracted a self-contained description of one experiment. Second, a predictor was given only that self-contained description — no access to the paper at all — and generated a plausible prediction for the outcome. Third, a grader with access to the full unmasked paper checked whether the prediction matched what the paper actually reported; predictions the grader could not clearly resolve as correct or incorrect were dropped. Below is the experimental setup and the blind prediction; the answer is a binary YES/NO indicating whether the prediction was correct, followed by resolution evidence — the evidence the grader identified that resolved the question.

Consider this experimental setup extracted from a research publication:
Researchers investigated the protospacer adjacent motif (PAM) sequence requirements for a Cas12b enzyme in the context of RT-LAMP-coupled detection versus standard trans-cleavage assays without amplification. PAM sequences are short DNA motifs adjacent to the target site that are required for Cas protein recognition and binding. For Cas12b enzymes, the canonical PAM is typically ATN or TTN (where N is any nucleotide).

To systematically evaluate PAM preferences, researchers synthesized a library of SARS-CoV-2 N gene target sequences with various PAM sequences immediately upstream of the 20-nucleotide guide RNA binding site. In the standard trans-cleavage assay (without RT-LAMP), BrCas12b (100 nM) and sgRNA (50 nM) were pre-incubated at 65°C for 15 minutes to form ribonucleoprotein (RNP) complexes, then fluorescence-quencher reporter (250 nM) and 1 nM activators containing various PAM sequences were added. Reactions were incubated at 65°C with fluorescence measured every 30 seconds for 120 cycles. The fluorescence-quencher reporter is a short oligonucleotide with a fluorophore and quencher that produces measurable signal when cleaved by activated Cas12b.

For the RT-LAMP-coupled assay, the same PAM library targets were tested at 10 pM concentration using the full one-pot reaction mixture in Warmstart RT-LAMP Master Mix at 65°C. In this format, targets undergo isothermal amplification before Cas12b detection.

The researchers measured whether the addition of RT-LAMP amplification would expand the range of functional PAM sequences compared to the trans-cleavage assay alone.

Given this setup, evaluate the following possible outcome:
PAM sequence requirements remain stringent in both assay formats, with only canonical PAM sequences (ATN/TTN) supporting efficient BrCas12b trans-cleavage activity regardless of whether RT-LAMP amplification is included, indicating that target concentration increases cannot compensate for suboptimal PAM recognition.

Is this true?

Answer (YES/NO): NO